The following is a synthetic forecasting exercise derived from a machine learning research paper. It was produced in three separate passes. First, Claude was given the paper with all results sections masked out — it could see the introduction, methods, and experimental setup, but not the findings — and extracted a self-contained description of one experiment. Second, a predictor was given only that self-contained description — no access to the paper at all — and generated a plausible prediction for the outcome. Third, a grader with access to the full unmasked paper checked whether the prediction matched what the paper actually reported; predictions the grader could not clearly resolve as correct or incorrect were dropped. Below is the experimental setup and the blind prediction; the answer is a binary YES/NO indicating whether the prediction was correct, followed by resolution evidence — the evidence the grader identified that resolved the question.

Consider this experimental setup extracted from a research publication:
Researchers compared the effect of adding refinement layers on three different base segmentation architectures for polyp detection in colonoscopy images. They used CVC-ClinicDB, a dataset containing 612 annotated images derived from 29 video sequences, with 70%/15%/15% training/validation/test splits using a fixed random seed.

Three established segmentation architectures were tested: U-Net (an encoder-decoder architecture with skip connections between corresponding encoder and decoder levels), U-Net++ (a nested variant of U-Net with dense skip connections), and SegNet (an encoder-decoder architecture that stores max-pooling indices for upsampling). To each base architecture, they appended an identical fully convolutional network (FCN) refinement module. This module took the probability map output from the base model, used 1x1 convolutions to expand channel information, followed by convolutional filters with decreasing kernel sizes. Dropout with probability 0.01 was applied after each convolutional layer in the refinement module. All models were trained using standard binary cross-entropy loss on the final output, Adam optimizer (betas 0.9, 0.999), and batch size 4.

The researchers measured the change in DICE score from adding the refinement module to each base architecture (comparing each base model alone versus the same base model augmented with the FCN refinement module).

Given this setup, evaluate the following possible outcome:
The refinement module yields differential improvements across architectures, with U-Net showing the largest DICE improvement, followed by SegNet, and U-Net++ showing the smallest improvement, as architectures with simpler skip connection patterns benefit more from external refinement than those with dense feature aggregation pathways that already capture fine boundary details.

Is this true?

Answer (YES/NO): NO